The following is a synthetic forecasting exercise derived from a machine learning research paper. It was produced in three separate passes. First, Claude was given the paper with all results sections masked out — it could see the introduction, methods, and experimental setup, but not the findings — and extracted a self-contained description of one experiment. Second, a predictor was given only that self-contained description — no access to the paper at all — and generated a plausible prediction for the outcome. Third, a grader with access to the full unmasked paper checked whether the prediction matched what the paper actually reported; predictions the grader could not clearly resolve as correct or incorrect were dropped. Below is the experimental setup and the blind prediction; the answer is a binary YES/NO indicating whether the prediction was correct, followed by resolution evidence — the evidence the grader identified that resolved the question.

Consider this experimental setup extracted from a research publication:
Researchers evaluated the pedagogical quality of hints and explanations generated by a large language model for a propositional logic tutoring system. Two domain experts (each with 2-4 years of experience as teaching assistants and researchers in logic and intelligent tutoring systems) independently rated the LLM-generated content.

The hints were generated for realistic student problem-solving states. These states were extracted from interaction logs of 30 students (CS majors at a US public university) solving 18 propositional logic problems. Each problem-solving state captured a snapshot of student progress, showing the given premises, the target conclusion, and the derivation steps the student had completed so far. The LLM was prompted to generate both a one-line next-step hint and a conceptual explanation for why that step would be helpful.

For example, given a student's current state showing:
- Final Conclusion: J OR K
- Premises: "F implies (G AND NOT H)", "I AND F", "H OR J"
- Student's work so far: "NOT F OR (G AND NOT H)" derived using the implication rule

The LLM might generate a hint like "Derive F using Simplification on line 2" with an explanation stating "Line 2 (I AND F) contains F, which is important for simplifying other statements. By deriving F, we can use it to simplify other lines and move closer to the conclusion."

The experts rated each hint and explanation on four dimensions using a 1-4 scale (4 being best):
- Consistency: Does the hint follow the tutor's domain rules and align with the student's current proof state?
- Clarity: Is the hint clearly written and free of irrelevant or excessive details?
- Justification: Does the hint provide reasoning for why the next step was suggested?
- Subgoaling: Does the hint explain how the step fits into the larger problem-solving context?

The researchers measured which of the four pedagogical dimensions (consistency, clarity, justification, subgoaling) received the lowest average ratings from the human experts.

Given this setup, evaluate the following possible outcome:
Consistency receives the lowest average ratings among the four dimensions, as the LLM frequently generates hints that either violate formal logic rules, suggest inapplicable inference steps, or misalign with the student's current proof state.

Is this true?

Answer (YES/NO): NO